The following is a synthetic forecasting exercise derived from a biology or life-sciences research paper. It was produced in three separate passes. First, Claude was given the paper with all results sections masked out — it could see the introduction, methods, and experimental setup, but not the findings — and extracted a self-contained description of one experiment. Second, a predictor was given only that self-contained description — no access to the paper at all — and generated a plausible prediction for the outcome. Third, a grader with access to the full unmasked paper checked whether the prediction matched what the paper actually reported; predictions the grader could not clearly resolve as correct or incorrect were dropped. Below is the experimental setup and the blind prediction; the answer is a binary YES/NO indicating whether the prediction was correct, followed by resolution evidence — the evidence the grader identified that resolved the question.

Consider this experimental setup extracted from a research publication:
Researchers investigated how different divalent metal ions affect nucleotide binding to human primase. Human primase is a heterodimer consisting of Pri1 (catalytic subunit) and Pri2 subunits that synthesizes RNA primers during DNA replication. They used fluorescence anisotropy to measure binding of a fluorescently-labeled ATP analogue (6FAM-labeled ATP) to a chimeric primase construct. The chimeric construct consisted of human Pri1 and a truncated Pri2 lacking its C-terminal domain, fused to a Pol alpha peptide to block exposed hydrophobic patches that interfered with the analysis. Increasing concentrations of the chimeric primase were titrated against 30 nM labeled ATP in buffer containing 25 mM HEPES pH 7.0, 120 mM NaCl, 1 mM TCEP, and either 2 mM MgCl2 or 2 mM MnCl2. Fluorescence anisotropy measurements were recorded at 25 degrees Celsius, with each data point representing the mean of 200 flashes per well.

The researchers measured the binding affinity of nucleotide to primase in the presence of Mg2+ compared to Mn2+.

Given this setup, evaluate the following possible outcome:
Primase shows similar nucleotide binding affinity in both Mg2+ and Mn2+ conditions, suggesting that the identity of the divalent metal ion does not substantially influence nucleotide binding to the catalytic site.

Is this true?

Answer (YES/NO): NO